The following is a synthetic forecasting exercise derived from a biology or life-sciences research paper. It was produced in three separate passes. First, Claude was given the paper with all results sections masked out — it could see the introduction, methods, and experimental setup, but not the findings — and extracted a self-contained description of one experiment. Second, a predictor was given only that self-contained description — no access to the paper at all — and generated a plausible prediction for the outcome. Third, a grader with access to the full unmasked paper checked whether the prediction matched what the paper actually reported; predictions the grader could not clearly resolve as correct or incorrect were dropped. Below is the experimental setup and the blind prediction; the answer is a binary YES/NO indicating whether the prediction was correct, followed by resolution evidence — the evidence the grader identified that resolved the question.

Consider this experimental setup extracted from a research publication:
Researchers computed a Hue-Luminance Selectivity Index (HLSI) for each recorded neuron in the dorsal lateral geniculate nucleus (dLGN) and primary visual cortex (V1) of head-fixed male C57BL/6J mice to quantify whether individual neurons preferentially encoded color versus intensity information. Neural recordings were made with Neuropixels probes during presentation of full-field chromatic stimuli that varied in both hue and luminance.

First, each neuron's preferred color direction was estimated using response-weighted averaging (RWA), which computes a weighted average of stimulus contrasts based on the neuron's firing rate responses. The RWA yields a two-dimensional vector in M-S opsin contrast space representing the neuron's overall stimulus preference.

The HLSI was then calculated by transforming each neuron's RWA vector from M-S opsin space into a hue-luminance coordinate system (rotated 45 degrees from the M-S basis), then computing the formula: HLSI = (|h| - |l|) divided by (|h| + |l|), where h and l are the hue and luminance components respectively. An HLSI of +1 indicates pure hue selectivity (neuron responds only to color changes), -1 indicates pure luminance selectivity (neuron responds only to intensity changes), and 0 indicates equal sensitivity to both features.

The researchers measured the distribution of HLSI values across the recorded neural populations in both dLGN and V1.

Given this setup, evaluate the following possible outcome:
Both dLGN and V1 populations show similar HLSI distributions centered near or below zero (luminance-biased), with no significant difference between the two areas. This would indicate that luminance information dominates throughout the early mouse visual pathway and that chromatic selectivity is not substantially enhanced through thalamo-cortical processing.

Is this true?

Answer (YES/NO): NO